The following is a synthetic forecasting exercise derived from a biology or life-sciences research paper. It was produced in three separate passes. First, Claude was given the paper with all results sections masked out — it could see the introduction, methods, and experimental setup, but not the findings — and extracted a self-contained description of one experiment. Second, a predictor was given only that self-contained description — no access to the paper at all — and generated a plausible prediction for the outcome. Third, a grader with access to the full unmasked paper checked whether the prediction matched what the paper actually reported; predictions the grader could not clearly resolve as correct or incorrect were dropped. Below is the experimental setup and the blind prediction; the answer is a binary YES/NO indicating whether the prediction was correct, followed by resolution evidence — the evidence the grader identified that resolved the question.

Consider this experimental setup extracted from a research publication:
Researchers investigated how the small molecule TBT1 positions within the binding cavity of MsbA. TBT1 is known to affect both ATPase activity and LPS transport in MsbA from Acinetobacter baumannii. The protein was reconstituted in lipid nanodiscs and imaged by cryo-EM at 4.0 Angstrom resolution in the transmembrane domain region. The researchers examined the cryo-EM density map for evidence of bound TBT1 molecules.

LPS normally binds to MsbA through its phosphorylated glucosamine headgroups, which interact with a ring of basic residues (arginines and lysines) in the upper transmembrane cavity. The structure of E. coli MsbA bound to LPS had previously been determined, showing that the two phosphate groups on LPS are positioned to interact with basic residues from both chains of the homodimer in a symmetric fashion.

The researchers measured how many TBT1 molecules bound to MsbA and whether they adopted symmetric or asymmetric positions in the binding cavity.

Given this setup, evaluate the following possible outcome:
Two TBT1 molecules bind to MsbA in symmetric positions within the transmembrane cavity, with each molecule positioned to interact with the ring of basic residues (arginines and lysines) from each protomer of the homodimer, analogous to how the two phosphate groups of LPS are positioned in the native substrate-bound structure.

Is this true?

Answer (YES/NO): NO